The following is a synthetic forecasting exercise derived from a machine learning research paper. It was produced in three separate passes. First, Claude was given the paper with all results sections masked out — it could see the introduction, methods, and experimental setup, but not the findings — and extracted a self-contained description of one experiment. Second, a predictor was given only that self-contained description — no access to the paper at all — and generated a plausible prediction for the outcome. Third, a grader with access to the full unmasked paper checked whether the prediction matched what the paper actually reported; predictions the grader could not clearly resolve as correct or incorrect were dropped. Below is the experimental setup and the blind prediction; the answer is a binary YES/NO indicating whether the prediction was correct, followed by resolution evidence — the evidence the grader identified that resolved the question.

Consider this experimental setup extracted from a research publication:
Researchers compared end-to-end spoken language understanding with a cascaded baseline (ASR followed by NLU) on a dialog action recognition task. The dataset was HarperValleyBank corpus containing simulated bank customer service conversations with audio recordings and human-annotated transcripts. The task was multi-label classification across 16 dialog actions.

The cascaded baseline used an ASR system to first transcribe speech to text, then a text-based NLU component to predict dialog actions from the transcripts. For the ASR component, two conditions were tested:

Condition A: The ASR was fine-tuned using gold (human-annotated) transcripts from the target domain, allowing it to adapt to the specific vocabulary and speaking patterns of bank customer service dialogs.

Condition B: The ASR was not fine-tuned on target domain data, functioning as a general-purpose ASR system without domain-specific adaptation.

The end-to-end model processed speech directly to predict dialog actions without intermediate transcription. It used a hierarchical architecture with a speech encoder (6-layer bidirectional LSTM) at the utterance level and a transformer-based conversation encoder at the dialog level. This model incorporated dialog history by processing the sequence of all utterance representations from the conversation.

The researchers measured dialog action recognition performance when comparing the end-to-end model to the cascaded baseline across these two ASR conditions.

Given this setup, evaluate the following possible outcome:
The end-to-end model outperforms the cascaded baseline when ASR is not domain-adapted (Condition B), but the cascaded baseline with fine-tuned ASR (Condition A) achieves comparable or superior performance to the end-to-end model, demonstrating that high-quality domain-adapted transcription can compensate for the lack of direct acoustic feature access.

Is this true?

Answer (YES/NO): YES